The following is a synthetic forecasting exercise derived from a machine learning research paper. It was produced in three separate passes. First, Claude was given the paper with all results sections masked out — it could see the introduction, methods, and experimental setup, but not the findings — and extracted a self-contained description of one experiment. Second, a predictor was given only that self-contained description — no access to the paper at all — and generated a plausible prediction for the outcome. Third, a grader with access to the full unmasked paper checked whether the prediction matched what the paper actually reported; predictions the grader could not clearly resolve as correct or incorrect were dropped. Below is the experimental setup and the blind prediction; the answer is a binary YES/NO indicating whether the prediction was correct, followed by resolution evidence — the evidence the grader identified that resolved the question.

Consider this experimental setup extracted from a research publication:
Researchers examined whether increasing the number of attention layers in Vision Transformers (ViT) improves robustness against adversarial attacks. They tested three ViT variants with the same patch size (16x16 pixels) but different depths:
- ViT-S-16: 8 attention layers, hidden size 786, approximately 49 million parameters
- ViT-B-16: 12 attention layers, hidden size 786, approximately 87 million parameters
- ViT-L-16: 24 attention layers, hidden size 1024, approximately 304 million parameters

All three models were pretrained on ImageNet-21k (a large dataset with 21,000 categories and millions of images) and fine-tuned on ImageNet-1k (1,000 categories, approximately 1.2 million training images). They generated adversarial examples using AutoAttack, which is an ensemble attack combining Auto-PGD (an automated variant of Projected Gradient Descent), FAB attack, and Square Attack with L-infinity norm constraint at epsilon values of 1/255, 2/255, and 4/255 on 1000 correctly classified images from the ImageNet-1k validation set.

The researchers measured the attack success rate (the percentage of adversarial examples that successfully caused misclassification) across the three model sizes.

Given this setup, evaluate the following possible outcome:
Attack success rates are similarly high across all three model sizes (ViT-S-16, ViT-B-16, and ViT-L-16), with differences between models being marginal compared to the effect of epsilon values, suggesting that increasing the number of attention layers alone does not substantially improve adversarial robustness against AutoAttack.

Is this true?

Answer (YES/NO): NO